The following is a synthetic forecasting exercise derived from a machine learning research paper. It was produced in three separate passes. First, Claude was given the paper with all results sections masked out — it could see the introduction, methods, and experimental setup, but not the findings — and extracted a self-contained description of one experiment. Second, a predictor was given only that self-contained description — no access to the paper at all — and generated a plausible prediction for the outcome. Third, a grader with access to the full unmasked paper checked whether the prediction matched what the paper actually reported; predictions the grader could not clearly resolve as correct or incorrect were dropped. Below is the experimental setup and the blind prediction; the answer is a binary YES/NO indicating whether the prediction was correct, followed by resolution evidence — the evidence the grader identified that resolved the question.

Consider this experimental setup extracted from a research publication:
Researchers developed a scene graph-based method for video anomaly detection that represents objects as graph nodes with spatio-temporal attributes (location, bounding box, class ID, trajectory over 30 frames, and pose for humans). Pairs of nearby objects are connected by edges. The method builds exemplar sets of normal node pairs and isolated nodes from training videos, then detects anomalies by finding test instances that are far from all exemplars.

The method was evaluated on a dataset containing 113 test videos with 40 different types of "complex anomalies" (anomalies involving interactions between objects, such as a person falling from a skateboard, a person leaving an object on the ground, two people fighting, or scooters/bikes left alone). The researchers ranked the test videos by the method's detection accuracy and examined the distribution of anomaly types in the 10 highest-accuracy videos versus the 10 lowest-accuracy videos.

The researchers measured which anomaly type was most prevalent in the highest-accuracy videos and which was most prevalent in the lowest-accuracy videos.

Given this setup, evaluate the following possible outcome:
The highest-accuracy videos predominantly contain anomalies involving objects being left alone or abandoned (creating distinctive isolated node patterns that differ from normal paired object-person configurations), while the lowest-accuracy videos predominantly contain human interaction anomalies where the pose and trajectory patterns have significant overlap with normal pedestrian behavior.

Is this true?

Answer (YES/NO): NO